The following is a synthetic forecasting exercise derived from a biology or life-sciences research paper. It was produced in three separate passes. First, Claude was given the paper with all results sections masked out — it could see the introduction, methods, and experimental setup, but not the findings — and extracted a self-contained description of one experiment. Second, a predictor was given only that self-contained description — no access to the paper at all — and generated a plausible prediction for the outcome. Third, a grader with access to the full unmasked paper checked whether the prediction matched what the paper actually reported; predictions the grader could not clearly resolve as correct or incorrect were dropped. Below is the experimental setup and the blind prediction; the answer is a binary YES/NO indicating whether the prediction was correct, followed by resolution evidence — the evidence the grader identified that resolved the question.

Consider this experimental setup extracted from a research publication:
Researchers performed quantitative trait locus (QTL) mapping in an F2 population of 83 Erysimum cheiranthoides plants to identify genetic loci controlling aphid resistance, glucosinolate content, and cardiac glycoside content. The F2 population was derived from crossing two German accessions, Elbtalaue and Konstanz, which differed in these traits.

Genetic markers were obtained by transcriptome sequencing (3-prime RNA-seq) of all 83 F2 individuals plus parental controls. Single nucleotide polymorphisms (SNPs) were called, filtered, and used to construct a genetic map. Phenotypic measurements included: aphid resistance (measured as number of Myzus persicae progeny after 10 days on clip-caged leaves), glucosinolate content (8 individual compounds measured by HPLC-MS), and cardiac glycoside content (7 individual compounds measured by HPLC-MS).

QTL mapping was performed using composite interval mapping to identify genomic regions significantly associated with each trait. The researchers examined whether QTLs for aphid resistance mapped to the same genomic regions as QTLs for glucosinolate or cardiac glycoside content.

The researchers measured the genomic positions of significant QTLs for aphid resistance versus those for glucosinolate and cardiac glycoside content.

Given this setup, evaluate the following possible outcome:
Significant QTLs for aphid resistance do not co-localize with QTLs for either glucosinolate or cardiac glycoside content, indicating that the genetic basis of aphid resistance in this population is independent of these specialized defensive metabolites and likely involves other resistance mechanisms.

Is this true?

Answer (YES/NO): NO